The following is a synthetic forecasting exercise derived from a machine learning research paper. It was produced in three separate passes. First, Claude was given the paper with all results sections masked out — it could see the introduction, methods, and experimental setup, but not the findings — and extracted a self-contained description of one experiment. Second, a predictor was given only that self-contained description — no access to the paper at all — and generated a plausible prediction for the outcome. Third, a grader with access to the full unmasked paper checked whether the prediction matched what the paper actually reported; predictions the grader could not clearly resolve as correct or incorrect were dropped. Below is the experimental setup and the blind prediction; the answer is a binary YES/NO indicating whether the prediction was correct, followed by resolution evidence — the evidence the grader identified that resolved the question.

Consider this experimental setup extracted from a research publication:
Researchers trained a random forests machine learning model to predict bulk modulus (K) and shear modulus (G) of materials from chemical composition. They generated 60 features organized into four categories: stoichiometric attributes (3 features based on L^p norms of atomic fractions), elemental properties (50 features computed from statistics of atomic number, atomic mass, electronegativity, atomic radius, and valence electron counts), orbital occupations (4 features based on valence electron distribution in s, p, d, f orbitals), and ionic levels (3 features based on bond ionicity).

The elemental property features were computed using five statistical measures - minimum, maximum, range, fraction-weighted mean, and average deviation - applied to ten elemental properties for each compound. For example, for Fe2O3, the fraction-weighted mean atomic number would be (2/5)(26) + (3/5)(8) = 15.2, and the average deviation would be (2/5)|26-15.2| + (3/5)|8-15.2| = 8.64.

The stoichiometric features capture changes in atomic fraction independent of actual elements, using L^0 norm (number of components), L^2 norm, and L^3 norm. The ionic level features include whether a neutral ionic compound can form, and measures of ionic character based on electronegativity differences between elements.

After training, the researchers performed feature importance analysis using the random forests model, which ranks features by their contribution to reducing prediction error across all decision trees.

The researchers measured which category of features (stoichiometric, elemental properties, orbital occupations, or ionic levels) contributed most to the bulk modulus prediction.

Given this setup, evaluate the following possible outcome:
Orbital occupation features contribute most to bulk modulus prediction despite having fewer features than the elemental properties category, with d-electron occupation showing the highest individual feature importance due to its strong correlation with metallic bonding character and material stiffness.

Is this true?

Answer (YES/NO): NO